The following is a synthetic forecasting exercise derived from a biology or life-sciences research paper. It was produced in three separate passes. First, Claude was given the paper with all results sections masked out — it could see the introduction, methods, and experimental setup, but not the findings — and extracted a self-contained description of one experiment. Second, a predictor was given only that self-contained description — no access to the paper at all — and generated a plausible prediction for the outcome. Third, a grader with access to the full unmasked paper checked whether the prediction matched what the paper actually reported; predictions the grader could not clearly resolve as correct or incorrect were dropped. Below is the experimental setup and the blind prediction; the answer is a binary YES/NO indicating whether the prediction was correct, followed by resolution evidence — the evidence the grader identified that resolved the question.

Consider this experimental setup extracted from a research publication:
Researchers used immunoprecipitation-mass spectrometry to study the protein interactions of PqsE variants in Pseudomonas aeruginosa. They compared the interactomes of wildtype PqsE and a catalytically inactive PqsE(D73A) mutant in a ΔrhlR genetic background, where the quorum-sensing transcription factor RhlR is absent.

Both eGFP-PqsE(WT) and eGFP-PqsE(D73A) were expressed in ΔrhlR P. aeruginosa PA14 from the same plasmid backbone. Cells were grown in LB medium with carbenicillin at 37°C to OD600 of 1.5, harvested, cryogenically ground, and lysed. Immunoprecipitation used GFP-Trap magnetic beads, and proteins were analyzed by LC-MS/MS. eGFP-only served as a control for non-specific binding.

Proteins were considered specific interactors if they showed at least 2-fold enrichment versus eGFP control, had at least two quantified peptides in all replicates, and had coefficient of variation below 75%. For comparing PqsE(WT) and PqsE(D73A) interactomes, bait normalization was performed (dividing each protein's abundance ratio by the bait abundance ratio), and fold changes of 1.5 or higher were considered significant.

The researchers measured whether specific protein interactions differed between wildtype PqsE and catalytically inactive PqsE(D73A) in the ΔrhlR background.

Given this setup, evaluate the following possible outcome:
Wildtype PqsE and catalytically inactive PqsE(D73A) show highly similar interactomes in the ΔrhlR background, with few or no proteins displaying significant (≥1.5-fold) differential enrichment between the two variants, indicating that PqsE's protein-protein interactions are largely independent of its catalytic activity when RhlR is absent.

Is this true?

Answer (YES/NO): NO